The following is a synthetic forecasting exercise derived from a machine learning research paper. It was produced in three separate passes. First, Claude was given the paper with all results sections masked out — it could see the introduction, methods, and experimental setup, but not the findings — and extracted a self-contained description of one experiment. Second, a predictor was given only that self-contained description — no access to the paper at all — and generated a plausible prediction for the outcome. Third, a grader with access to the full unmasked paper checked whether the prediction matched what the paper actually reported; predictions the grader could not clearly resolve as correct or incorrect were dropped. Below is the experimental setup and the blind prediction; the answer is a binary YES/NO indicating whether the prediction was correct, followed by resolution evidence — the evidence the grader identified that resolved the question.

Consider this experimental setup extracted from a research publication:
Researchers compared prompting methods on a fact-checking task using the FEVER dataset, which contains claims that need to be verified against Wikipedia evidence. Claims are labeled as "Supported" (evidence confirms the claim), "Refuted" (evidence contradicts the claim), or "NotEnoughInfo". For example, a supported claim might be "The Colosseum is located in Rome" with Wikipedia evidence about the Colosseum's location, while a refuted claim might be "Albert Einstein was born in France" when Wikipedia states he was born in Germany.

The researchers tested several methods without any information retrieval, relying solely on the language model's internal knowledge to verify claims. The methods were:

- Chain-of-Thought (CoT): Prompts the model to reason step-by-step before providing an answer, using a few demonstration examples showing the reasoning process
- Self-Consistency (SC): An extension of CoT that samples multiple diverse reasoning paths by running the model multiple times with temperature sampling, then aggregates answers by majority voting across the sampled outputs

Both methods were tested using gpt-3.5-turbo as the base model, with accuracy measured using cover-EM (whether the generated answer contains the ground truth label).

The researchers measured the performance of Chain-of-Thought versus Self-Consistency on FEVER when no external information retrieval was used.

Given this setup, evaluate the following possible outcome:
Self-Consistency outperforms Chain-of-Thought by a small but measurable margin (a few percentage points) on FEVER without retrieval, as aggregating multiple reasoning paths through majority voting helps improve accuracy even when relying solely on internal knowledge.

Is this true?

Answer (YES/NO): NO